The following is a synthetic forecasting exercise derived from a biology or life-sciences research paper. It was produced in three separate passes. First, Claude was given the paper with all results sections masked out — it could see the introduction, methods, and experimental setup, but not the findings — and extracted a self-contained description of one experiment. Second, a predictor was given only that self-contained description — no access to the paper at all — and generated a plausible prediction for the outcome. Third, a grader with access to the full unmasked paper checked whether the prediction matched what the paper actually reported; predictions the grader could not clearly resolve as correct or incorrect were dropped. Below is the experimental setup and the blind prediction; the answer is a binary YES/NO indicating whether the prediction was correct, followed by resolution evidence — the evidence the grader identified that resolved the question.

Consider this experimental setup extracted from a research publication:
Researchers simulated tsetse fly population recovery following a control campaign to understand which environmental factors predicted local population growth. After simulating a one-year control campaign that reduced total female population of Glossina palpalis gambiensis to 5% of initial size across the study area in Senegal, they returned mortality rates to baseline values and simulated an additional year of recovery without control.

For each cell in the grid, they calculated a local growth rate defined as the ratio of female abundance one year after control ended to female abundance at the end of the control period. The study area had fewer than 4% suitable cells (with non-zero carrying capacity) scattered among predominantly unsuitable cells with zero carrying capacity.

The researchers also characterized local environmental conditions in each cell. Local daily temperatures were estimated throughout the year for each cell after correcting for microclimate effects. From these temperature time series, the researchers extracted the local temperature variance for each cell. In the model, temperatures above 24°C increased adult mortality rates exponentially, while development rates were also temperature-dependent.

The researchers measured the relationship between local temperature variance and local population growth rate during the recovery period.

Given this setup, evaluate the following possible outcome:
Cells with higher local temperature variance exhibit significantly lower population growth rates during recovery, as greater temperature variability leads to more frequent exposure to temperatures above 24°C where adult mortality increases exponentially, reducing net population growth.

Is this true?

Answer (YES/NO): YES